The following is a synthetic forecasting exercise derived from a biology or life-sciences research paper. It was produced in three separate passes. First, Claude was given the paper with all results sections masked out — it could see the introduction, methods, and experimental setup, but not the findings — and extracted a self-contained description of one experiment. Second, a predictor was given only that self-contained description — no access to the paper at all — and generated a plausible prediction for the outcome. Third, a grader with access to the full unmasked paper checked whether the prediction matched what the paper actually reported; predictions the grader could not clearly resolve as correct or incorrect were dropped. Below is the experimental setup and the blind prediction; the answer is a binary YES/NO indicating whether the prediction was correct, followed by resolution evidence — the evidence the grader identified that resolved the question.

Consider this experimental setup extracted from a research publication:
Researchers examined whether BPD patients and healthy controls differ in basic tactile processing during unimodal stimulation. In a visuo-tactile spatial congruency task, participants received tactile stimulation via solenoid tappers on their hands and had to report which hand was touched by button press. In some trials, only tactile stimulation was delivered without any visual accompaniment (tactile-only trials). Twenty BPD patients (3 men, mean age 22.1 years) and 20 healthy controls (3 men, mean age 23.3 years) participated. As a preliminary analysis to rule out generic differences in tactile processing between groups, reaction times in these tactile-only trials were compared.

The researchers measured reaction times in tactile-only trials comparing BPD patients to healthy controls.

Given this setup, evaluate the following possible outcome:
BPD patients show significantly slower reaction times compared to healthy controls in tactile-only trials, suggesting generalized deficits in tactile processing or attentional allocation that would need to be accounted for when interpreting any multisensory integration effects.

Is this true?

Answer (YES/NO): NO